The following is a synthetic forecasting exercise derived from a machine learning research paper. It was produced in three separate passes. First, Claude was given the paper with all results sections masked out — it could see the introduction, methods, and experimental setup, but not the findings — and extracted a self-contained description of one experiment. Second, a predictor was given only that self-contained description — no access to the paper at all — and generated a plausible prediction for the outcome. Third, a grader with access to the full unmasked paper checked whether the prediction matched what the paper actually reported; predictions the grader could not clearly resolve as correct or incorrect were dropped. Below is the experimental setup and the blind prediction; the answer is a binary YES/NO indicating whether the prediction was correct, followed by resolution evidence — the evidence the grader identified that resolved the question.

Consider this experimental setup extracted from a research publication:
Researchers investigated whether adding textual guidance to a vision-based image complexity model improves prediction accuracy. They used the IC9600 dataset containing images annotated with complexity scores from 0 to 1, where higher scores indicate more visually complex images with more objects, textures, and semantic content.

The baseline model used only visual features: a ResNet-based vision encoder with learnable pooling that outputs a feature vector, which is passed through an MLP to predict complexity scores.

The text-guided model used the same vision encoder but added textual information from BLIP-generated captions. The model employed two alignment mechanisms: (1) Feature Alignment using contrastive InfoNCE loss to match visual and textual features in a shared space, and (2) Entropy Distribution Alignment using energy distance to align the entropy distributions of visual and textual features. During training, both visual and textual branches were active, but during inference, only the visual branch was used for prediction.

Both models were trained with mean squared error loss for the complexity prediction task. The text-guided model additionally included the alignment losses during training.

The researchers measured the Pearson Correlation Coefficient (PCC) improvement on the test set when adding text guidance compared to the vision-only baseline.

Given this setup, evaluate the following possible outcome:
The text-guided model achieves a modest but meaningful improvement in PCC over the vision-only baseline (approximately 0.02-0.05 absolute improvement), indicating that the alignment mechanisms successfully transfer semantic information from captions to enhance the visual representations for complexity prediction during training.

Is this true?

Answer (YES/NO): NO